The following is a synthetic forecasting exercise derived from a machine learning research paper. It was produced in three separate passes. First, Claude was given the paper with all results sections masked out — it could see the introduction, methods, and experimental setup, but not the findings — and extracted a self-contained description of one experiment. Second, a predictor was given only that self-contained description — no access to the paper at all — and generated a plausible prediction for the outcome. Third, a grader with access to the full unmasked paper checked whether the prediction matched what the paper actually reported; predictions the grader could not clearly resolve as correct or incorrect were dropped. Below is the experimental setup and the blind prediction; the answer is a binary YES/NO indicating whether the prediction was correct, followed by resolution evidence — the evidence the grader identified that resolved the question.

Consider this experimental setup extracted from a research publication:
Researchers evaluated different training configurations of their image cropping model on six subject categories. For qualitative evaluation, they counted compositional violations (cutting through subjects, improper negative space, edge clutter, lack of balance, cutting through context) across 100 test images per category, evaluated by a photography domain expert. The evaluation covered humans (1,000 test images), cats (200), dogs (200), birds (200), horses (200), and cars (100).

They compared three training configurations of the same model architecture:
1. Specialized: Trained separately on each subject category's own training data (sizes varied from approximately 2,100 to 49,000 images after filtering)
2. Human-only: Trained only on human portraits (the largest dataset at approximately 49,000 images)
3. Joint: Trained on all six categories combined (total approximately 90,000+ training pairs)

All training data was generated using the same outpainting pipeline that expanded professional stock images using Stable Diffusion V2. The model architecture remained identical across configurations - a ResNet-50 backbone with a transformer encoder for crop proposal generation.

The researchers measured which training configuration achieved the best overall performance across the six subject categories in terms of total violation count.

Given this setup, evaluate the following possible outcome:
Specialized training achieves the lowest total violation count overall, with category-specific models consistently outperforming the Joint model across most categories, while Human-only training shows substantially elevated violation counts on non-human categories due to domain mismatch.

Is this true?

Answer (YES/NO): NO